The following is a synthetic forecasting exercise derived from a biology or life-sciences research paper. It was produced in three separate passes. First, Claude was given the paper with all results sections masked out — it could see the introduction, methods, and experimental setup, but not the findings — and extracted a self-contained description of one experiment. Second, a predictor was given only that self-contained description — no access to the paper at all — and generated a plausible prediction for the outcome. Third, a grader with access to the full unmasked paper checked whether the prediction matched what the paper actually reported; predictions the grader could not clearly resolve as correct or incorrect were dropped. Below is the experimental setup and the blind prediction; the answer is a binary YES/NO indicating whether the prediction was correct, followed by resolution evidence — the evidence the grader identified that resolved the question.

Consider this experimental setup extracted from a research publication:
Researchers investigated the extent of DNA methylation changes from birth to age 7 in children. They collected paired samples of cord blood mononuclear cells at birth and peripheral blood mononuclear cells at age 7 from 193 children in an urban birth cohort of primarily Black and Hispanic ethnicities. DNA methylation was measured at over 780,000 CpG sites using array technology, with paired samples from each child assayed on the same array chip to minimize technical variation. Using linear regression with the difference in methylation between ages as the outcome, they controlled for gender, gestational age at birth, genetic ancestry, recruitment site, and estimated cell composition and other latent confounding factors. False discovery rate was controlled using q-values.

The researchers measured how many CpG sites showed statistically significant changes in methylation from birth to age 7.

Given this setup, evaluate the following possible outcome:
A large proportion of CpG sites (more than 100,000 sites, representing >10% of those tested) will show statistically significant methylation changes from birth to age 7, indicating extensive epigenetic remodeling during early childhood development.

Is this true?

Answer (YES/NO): NO